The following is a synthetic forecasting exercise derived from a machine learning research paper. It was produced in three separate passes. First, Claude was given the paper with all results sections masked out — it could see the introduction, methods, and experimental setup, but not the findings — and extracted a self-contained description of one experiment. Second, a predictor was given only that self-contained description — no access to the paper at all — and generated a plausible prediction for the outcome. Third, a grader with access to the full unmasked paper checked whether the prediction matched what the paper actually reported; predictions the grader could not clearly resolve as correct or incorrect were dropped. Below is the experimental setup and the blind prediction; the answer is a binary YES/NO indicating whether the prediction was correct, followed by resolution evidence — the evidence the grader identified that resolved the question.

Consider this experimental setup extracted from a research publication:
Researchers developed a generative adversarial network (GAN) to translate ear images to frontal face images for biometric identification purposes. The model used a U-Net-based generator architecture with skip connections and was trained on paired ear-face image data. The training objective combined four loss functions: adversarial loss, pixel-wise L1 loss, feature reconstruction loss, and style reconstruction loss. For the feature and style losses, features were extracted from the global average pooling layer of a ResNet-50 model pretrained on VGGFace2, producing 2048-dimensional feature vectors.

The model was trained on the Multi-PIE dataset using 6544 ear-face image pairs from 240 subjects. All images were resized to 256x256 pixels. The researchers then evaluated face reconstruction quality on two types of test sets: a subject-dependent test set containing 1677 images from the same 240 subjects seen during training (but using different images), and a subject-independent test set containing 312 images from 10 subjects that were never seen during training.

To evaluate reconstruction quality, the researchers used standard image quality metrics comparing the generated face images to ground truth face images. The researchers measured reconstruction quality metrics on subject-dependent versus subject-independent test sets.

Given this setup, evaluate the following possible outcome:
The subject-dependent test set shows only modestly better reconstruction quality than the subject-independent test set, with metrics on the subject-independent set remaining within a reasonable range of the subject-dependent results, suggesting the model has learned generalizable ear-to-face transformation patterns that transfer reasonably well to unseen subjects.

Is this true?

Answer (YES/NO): YES